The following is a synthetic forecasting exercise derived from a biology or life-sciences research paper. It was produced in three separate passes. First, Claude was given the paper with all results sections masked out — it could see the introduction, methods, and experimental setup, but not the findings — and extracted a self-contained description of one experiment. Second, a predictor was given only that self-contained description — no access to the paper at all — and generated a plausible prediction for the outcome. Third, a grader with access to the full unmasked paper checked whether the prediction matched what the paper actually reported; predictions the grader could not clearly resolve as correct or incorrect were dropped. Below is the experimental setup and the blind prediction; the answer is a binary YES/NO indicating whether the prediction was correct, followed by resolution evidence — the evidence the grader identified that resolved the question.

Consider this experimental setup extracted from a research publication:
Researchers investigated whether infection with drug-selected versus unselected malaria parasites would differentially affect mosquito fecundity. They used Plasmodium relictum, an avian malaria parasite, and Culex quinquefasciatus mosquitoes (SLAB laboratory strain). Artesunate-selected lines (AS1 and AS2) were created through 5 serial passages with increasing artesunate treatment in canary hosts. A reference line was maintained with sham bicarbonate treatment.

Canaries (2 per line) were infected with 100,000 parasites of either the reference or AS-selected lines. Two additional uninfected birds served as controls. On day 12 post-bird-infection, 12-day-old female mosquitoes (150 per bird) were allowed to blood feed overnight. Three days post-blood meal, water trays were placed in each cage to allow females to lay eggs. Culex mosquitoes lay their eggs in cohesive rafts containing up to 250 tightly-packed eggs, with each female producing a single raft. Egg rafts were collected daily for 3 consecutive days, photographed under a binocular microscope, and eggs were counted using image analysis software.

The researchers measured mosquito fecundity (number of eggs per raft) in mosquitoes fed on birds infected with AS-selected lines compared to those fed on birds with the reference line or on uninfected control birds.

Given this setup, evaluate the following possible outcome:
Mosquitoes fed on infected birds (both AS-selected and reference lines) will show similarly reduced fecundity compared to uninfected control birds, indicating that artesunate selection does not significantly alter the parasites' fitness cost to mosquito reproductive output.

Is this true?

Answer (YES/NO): NO